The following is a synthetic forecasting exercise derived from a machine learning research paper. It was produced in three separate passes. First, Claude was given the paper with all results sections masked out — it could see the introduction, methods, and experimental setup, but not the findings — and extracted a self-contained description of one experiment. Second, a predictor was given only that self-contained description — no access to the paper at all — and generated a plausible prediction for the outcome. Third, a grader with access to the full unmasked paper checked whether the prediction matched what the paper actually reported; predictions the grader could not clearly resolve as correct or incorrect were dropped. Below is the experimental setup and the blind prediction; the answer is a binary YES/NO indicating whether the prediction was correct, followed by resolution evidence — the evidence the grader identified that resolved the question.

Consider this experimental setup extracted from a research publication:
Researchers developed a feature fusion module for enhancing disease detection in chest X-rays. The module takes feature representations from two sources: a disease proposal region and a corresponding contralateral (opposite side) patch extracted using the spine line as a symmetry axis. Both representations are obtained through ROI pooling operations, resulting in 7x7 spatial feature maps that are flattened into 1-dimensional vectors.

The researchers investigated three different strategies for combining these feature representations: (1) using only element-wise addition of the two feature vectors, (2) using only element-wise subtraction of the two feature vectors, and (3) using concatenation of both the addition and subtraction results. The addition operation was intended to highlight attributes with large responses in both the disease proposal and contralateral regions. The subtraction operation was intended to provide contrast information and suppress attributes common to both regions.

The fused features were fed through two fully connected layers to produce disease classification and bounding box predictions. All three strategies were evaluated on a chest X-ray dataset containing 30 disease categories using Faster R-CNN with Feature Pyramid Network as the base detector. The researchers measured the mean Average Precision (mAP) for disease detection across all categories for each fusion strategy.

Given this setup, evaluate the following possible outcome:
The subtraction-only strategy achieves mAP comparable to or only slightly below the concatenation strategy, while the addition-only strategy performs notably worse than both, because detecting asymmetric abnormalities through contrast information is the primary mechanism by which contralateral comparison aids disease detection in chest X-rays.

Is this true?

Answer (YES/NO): NO